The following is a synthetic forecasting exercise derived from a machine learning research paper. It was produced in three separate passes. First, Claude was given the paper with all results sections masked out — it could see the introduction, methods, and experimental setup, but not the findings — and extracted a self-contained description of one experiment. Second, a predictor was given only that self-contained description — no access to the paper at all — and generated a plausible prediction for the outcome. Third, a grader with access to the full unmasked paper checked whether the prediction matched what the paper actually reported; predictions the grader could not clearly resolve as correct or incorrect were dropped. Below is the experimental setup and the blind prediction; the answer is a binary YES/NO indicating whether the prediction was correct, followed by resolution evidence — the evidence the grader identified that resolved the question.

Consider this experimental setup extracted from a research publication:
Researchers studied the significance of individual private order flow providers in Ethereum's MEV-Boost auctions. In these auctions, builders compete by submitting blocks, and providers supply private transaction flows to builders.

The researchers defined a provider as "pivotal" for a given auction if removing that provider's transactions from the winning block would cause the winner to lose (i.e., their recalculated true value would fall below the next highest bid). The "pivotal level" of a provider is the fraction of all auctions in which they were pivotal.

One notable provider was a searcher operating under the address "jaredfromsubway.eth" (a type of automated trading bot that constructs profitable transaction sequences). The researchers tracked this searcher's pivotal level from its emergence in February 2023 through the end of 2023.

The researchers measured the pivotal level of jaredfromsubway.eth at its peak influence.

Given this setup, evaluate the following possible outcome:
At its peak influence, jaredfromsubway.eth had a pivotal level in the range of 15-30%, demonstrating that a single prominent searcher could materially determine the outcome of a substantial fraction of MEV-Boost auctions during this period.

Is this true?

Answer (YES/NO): NO